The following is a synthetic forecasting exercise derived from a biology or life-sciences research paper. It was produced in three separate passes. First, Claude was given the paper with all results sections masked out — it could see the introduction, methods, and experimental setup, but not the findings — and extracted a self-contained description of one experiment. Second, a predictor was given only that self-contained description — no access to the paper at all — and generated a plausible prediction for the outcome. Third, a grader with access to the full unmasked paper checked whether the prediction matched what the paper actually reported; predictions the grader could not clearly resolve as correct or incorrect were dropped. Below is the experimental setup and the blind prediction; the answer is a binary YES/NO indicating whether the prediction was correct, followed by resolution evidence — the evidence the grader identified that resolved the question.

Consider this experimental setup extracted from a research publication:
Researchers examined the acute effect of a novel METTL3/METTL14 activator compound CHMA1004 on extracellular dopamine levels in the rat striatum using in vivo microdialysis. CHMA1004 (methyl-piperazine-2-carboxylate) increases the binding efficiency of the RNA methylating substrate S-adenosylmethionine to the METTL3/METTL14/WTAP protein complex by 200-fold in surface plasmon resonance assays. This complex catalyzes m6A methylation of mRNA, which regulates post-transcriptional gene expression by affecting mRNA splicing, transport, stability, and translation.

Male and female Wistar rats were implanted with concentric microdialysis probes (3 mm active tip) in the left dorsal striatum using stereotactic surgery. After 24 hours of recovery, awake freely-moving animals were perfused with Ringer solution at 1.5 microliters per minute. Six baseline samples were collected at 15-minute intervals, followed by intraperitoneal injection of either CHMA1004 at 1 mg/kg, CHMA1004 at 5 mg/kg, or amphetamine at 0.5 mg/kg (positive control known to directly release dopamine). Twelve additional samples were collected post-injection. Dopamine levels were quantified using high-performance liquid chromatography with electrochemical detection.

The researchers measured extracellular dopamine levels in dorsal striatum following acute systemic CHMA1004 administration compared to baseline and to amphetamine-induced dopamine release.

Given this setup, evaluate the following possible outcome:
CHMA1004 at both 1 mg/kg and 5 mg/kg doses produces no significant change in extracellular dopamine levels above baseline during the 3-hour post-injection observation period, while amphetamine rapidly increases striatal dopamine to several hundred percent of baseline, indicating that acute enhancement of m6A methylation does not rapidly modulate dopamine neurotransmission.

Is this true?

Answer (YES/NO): YES